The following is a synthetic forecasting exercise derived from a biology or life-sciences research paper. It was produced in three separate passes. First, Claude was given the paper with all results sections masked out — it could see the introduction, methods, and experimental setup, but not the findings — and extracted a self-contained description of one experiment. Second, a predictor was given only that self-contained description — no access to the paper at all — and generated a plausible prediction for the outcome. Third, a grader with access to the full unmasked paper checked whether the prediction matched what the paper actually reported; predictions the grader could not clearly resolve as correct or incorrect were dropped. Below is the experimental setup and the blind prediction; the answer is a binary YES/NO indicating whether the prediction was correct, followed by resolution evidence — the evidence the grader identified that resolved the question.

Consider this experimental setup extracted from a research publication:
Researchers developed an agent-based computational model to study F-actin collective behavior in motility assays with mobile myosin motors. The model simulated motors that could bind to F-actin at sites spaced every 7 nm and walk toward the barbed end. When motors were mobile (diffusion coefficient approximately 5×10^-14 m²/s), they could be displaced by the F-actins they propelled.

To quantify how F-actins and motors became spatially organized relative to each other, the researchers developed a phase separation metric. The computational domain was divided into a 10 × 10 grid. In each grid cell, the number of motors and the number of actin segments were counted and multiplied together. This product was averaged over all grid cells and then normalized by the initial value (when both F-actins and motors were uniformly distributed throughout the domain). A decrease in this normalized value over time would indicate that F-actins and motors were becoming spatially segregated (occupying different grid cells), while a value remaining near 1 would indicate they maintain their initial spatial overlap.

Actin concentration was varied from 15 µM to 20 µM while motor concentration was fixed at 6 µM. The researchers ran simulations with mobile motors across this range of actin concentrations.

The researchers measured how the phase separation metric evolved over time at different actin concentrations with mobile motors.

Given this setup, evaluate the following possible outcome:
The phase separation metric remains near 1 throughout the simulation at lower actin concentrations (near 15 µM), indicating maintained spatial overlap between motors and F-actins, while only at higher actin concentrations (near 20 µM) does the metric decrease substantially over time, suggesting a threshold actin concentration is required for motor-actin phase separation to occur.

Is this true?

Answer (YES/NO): YES